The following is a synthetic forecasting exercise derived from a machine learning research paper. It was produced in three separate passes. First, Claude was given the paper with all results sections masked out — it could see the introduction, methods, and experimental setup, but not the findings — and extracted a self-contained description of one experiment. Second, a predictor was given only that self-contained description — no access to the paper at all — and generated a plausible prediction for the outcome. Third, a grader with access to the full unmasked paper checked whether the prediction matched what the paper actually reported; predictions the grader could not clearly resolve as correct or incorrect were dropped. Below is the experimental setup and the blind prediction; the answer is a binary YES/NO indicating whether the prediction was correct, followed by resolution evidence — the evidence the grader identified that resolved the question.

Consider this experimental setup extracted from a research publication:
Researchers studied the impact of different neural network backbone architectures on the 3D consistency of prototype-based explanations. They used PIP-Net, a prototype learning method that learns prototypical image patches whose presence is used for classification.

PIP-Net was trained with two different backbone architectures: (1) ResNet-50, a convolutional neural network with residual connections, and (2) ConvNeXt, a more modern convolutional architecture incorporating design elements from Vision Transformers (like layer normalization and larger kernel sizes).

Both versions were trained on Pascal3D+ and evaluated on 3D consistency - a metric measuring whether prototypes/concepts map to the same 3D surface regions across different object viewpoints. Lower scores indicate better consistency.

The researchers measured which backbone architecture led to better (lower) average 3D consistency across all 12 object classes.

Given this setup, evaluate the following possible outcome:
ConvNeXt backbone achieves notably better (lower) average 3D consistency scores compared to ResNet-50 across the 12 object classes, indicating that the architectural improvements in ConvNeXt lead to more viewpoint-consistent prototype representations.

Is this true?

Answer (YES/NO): NO